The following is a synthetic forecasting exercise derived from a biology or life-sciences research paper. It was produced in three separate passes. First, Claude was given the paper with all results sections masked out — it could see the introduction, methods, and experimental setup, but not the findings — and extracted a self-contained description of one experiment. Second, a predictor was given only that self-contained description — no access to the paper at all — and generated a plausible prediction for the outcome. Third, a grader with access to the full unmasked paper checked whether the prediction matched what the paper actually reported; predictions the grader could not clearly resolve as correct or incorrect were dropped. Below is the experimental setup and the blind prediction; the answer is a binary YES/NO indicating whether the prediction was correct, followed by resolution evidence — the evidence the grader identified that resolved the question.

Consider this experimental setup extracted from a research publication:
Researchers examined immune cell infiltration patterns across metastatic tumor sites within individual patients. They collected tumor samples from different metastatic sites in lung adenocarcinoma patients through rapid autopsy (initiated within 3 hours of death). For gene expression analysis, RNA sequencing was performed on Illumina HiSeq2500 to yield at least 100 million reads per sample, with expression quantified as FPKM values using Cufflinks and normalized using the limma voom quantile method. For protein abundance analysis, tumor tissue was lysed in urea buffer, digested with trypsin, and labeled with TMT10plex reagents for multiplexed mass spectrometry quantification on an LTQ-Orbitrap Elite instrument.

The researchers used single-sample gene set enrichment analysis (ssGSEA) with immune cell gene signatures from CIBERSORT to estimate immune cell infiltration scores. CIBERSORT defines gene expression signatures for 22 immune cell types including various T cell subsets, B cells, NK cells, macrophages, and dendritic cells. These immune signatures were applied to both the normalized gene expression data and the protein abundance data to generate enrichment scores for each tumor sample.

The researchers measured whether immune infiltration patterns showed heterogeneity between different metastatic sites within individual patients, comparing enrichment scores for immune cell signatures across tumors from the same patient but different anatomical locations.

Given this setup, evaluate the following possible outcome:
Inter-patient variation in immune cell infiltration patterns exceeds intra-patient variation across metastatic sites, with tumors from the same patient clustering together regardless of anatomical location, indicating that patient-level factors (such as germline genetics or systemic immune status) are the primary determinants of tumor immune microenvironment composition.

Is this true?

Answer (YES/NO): NO